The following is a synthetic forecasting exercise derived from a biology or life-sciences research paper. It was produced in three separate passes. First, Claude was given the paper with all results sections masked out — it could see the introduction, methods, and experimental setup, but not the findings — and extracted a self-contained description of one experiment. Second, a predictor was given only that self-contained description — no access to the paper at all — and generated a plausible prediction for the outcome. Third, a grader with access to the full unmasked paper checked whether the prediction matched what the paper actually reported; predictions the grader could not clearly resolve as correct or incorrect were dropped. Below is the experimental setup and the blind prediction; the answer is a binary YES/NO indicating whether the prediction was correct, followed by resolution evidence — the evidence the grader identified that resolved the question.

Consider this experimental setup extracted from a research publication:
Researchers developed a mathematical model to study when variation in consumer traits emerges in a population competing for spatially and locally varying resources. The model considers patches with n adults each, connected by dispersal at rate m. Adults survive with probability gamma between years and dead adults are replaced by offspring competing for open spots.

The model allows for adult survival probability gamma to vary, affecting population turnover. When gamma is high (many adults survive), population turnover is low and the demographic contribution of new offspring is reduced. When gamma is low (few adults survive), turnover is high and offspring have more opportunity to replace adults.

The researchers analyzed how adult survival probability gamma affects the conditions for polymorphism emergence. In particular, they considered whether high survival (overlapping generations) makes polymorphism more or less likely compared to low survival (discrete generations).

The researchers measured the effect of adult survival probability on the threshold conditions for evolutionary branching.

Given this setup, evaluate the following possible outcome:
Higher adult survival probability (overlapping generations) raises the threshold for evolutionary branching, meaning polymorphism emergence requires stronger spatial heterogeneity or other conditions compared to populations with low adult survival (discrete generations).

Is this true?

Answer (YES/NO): YES